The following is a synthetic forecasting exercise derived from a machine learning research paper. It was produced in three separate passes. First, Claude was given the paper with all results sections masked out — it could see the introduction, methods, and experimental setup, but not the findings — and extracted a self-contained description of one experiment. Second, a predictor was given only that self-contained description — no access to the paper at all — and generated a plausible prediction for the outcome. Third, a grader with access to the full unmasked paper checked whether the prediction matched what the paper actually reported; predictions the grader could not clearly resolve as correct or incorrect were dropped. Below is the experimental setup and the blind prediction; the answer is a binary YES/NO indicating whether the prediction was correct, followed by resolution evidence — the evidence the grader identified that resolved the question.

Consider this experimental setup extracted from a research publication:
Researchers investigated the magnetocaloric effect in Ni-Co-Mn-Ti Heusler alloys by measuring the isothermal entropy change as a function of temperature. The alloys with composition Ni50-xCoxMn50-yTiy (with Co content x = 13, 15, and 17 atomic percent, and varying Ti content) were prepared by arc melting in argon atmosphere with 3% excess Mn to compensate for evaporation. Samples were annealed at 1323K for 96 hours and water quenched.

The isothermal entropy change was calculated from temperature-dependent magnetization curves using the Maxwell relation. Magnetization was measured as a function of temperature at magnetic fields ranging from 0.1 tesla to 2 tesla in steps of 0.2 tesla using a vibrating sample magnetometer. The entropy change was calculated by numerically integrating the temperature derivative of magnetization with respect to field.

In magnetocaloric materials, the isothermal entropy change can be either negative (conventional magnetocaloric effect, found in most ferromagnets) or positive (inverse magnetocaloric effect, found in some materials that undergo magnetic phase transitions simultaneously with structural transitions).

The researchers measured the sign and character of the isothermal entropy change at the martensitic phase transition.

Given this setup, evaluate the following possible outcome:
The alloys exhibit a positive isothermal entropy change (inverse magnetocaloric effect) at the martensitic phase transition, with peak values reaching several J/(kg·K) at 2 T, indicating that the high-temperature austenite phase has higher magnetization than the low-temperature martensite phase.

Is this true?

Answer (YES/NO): YES